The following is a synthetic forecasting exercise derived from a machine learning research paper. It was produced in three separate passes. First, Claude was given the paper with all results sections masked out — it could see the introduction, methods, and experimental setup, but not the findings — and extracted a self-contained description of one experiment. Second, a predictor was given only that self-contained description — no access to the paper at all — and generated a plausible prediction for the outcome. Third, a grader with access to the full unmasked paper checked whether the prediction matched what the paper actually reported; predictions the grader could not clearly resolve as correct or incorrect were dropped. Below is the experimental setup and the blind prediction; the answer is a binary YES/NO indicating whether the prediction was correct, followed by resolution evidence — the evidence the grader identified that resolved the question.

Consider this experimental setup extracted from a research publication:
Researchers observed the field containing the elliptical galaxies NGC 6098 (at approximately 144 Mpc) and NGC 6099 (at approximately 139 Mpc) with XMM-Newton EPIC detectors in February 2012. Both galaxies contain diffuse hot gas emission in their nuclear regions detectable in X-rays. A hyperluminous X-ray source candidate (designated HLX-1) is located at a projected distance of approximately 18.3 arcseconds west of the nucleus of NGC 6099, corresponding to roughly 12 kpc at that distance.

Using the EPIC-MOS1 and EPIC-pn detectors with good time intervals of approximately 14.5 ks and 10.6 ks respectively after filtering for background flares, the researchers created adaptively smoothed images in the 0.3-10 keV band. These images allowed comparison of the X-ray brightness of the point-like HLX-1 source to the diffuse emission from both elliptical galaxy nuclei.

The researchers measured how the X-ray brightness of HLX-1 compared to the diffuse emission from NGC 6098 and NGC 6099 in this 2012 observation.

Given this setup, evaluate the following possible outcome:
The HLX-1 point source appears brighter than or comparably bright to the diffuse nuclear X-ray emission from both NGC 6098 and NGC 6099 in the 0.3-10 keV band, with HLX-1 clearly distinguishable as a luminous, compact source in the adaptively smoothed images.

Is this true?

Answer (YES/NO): YES